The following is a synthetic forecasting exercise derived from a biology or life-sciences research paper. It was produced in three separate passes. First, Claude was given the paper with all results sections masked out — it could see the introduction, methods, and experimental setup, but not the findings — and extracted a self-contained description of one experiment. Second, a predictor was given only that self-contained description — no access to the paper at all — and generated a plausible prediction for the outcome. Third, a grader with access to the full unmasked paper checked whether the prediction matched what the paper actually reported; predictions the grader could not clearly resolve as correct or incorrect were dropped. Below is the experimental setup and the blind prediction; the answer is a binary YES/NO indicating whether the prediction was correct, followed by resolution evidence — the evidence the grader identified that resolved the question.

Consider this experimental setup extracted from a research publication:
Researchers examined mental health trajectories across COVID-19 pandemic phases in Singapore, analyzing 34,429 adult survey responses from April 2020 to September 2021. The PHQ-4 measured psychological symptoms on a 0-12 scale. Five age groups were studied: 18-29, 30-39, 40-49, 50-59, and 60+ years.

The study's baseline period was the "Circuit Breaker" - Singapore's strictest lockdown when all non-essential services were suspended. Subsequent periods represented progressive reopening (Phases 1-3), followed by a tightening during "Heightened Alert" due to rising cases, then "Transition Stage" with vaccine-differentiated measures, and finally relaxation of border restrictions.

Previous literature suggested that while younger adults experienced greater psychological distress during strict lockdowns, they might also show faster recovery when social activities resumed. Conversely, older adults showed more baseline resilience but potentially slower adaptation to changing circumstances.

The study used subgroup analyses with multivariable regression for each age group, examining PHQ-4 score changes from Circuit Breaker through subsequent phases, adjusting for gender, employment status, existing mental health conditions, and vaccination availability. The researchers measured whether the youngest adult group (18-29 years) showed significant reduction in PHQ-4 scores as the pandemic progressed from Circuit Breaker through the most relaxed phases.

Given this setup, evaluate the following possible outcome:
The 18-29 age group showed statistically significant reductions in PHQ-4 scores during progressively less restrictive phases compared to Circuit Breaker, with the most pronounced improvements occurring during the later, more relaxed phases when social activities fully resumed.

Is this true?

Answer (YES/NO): NO